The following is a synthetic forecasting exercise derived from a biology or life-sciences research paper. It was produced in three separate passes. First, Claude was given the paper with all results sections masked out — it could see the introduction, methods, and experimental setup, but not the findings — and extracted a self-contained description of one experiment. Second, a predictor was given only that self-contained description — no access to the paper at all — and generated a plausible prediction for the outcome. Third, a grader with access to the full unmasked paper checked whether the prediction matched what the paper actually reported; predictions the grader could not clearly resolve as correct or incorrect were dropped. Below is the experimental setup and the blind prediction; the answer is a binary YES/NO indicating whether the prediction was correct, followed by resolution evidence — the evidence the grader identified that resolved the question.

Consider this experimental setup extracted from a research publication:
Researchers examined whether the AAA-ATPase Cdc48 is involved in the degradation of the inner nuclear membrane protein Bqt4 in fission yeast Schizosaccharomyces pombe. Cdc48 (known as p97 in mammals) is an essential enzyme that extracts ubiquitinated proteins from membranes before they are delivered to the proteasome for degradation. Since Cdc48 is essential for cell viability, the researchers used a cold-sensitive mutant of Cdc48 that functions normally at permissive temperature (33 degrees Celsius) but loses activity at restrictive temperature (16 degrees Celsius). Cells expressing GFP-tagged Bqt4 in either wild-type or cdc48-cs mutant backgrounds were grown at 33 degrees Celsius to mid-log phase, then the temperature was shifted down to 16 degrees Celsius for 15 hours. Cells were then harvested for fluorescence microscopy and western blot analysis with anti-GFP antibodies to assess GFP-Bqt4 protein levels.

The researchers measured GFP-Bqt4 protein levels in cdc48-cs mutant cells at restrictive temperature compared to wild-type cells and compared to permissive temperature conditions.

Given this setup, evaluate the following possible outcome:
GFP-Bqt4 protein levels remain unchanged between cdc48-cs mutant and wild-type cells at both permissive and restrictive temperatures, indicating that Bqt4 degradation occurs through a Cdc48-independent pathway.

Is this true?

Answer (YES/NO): NO